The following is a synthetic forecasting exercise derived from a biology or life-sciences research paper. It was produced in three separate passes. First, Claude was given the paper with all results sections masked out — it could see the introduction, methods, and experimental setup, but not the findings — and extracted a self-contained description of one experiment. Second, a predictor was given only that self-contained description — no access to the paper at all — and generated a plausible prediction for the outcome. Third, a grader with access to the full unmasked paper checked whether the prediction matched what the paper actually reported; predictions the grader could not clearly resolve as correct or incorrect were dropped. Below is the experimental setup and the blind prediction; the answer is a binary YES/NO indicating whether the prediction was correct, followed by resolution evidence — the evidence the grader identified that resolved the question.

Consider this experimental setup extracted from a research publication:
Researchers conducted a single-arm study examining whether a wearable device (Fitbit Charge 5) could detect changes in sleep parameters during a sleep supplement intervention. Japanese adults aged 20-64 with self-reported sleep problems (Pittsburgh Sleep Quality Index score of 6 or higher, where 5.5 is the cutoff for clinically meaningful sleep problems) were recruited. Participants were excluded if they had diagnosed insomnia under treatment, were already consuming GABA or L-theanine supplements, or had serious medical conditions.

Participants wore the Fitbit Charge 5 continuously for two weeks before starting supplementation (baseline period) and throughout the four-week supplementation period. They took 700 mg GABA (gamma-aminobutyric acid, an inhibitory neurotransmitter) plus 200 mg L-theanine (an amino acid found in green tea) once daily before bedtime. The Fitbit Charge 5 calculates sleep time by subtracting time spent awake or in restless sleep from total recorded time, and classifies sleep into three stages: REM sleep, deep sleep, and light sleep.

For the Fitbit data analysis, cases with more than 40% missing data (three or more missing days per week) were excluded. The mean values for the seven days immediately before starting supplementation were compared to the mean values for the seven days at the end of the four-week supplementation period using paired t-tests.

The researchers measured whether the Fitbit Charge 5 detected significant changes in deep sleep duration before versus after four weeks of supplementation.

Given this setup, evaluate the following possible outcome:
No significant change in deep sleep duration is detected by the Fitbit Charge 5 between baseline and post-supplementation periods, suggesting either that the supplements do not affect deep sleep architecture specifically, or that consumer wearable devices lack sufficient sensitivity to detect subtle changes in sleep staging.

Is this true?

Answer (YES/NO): YES